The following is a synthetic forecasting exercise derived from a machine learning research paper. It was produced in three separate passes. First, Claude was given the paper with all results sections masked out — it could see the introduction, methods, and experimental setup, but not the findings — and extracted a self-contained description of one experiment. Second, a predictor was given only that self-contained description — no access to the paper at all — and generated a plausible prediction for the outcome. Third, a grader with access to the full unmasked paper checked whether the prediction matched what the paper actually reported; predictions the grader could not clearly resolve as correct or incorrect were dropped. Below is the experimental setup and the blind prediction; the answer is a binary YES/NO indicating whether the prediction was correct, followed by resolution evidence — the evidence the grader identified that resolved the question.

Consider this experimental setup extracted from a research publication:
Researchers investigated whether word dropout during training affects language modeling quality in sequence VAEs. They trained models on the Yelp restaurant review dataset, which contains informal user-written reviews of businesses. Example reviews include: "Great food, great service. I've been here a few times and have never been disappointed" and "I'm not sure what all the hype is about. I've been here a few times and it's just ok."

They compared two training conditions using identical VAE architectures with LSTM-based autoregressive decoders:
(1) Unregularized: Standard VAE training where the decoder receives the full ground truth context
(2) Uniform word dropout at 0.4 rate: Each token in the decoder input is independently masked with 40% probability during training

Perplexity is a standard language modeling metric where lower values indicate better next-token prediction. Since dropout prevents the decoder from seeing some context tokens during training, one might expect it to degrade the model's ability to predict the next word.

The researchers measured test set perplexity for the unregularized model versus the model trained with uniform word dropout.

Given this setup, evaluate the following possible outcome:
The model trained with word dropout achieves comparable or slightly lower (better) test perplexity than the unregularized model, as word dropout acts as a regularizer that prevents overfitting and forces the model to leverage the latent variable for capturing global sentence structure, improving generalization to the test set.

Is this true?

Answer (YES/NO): YES